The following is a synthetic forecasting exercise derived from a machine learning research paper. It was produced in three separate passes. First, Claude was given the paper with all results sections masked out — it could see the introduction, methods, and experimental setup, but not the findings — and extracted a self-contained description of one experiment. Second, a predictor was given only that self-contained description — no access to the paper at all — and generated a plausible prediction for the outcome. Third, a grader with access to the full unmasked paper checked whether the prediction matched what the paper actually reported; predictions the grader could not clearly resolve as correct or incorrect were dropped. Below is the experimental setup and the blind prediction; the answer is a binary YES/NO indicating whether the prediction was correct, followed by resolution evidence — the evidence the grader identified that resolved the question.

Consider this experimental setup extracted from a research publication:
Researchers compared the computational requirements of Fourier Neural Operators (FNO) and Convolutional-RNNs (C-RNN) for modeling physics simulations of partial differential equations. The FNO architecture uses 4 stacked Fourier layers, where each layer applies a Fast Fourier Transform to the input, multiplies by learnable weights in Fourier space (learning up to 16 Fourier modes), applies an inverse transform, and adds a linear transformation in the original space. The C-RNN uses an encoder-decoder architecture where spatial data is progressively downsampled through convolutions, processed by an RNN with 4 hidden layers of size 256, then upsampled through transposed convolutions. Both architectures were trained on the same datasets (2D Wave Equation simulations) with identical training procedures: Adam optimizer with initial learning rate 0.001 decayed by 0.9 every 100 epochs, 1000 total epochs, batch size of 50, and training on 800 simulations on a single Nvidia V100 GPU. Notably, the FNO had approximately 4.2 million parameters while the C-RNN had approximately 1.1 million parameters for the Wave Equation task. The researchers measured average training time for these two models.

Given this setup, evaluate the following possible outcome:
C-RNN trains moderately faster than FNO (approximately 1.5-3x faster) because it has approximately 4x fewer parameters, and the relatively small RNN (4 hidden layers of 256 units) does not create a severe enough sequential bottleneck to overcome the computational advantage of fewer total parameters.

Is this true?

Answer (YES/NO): NO